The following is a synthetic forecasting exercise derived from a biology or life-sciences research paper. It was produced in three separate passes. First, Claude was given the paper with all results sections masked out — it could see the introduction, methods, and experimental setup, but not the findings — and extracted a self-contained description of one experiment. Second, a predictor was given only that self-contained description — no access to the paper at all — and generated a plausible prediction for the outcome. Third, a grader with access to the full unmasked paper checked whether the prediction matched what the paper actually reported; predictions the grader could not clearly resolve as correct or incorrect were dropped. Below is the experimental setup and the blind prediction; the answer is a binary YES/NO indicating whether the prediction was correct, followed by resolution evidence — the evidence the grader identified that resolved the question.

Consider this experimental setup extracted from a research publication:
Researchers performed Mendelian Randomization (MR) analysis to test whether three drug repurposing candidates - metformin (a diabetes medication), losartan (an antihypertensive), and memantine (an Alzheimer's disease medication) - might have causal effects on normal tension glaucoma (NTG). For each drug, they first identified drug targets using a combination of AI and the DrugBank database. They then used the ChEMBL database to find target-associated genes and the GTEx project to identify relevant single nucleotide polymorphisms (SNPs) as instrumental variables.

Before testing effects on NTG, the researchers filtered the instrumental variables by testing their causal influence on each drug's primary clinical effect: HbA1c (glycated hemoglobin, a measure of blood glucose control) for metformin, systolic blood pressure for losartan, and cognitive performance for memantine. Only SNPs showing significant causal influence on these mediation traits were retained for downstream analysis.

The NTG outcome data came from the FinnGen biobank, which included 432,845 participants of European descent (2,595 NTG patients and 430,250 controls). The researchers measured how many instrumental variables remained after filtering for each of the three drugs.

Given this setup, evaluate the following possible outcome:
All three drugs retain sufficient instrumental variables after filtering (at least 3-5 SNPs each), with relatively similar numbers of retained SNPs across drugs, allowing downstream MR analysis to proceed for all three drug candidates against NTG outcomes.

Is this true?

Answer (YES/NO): NO